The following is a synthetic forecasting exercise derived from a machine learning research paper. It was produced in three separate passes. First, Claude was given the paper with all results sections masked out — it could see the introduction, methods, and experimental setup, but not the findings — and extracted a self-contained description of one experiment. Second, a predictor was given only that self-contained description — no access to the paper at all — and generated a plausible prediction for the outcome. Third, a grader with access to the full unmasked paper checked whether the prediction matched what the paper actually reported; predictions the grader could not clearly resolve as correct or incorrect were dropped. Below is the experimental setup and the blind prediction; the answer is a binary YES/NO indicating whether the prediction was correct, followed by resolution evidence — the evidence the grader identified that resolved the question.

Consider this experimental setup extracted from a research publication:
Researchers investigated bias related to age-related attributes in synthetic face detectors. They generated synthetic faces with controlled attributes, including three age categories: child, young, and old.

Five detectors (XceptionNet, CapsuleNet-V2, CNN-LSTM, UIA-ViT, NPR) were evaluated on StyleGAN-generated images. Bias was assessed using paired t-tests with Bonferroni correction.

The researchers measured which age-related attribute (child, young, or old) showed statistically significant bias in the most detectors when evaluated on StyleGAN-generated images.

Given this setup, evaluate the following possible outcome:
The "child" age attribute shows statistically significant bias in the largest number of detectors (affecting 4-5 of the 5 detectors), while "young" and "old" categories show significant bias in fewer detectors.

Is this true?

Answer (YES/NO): NO